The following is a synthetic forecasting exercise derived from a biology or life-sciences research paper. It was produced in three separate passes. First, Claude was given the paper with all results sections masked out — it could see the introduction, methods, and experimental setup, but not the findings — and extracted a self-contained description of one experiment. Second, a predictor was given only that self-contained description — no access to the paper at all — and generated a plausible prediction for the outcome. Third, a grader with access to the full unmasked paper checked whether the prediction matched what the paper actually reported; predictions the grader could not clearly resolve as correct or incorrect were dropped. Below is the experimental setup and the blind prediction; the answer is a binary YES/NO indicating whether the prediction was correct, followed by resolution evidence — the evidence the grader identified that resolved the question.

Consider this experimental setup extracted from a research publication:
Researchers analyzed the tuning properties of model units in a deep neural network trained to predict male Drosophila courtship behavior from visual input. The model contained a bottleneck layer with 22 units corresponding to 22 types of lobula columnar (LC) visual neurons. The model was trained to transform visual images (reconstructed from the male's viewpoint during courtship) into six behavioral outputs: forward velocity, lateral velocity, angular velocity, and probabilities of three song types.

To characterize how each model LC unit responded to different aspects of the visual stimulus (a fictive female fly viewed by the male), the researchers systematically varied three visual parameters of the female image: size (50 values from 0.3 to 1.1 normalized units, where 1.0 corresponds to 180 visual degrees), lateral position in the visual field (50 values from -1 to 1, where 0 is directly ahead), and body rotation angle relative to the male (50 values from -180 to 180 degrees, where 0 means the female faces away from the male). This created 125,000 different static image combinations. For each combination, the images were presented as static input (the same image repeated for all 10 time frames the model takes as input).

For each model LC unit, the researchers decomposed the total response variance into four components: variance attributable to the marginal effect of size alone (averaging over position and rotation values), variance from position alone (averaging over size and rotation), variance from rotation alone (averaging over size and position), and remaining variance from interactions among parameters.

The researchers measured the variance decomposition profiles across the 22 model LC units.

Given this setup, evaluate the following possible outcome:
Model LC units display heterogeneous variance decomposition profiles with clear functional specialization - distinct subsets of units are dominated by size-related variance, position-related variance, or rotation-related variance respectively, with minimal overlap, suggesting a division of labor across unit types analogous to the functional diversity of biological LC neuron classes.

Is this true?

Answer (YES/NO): NO